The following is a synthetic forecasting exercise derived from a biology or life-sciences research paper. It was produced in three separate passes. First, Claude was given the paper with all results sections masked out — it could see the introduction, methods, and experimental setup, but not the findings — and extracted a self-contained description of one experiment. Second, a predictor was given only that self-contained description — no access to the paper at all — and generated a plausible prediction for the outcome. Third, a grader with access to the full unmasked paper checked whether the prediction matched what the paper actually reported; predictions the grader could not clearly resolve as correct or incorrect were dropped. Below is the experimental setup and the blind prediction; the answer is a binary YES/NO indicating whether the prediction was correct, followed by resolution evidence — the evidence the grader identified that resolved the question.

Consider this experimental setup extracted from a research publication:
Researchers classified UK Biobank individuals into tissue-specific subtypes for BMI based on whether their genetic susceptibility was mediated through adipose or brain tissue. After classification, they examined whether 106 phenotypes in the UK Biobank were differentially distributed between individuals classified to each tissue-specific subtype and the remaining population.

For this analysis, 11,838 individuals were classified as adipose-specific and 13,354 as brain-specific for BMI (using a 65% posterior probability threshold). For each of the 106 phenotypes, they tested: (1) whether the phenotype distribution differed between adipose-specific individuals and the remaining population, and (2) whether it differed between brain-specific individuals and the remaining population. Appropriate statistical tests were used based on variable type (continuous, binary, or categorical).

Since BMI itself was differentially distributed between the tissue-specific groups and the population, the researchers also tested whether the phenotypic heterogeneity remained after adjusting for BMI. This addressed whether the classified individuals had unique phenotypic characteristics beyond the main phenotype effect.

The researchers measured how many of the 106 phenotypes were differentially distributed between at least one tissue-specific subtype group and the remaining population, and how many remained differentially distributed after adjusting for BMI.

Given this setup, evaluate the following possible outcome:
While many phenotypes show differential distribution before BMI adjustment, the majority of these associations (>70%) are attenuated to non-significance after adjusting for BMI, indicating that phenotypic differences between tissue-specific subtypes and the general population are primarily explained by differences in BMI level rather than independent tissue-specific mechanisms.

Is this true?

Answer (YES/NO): NO